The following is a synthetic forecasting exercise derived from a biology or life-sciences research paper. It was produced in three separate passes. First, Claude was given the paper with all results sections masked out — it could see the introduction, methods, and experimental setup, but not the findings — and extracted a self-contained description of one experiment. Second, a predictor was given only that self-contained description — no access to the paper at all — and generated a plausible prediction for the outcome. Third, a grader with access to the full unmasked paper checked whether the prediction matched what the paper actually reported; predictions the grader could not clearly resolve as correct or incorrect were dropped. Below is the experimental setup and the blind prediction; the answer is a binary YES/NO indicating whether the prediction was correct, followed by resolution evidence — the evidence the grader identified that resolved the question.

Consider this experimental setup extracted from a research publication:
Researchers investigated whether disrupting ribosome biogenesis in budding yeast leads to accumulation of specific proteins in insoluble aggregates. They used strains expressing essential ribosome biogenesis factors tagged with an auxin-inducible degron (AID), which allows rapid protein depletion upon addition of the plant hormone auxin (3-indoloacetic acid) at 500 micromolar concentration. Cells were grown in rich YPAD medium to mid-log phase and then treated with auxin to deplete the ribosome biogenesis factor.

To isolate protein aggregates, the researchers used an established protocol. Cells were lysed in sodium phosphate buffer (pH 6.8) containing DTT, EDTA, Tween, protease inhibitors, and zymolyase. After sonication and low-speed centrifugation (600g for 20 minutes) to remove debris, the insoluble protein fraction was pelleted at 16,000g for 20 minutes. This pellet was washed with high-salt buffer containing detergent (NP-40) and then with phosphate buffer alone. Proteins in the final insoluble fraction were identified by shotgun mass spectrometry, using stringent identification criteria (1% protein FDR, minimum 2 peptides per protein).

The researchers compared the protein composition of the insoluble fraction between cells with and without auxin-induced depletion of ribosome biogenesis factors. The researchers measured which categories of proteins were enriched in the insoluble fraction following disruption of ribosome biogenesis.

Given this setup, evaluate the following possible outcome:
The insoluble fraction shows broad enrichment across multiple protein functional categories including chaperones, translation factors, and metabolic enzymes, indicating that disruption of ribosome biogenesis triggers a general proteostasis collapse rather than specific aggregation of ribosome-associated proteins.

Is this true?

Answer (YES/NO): NO